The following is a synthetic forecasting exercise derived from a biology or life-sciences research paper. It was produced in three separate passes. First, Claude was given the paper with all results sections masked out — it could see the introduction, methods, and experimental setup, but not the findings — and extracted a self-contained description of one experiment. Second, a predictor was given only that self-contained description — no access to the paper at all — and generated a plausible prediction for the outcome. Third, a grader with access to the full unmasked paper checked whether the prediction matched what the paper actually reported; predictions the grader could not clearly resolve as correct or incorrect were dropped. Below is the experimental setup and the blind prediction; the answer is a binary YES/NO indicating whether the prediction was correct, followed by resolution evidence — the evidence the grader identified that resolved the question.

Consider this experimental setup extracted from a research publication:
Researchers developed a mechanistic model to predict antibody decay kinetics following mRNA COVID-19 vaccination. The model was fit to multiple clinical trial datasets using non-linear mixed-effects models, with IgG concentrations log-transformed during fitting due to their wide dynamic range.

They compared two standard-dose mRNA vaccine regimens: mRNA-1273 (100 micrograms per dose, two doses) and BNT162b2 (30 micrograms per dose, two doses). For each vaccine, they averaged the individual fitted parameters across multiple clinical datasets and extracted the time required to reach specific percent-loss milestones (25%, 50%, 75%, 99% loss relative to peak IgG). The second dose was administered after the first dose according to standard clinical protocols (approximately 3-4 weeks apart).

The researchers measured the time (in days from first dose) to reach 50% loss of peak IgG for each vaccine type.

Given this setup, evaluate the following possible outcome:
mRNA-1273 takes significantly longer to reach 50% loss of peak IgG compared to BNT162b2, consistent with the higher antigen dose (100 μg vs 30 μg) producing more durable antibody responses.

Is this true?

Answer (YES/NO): YES